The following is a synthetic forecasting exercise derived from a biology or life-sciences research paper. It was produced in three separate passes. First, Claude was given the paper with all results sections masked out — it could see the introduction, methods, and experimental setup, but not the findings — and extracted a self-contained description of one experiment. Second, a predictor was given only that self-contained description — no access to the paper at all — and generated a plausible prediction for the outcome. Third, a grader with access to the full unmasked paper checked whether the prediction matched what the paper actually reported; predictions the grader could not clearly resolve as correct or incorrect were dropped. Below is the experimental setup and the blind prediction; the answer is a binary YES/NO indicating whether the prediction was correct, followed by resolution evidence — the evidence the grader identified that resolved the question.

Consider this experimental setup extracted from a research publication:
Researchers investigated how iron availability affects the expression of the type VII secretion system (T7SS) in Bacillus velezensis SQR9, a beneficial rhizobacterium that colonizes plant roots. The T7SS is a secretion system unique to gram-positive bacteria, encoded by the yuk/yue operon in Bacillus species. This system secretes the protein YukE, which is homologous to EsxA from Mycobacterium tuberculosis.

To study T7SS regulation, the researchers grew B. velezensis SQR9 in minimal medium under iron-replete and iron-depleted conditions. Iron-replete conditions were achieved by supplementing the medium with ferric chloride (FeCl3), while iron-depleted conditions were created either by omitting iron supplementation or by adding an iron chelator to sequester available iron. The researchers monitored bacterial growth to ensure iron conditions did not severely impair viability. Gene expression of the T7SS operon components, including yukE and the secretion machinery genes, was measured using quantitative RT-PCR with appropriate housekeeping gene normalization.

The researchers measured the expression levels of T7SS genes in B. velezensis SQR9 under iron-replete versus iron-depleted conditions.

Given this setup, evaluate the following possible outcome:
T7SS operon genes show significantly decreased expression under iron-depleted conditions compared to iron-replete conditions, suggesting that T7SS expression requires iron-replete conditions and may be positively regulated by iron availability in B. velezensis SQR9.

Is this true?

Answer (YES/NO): YES